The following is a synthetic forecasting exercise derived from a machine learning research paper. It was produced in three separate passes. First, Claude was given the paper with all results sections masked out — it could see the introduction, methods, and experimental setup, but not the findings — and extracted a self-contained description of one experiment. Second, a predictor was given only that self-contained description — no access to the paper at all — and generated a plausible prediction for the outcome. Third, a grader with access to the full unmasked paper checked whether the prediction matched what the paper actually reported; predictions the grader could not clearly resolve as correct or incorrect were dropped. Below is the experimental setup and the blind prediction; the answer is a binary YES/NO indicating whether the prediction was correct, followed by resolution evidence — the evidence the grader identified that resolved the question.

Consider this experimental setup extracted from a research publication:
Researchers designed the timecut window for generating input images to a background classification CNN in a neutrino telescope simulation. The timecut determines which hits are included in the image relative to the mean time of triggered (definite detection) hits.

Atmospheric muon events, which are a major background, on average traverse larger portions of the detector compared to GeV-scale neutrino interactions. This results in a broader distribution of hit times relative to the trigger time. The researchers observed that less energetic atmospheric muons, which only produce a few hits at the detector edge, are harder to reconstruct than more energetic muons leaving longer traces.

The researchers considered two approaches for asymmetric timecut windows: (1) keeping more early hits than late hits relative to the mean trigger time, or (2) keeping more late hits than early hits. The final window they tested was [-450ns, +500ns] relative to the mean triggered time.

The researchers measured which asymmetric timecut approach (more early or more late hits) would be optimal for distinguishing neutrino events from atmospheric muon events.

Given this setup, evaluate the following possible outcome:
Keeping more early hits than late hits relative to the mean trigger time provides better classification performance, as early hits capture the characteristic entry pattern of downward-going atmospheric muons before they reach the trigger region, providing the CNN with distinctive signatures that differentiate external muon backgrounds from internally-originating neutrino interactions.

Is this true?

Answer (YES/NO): NO